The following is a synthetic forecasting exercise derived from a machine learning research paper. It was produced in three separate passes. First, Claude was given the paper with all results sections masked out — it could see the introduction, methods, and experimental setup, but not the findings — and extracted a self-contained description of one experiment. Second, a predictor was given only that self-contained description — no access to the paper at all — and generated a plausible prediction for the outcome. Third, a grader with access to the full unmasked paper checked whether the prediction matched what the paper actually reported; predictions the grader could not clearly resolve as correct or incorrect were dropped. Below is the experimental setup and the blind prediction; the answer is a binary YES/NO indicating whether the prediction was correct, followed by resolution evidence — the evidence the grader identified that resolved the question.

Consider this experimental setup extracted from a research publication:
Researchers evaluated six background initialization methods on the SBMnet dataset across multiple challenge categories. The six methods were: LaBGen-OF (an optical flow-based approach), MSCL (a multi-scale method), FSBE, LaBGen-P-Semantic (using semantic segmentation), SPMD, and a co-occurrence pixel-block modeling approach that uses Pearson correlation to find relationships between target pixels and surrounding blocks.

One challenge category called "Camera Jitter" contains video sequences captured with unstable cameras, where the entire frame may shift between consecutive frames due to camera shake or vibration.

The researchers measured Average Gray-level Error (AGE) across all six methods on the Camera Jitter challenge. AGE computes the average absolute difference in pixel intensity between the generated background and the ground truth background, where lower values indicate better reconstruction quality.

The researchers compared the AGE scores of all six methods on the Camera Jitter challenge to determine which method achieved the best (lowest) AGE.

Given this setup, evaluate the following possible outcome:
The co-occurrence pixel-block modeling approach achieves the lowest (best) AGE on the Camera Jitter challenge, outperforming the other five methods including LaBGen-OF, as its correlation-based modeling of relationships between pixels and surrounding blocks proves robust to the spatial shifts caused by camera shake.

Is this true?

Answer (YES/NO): NO